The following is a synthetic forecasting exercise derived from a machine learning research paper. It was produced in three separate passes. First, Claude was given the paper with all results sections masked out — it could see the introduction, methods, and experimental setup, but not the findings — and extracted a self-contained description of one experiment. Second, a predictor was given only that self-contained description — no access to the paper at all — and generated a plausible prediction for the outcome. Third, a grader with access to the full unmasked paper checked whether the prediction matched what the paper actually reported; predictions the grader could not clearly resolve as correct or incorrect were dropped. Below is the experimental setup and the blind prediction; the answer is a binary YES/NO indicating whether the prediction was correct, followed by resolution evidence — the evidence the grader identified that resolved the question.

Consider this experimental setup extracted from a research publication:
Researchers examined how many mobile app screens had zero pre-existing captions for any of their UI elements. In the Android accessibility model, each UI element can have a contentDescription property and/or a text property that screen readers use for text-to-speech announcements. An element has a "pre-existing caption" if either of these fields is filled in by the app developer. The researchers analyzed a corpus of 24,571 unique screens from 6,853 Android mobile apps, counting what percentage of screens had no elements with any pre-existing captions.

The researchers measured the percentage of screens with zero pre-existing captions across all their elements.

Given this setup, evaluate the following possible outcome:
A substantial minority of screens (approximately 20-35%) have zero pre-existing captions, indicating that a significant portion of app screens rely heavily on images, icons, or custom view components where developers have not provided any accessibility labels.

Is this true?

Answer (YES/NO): YES